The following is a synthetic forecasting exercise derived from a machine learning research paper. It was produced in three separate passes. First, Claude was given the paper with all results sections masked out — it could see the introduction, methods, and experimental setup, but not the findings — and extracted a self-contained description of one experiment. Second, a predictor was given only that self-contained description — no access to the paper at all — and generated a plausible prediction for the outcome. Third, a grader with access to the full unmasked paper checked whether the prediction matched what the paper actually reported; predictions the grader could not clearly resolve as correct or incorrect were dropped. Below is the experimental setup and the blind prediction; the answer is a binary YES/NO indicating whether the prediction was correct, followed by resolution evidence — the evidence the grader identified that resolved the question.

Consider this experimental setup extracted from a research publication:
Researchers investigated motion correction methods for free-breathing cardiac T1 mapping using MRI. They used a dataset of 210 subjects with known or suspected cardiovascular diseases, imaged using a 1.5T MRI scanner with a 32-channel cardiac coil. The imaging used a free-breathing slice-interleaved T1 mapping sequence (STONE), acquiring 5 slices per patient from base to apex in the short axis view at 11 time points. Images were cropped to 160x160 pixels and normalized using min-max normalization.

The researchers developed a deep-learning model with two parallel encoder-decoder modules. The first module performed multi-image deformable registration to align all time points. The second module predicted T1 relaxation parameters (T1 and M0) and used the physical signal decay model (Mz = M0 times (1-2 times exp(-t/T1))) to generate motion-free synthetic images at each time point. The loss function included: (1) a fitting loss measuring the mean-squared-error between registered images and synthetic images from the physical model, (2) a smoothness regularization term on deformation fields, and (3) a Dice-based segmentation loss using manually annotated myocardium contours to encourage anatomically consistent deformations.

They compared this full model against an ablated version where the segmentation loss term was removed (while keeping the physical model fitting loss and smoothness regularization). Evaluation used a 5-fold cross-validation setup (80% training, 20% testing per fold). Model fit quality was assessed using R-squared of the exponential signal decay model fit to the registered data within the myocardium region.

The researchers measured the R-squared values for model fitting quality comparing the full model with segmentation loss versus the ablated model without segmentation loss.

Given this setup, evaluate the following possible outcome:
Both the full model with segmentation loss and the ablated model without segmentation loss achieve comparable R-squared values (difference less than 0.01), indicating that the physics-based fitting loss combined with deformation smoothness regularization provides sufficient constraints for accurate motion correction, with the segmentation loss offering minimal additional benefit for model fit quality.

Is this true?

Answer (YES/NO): NO